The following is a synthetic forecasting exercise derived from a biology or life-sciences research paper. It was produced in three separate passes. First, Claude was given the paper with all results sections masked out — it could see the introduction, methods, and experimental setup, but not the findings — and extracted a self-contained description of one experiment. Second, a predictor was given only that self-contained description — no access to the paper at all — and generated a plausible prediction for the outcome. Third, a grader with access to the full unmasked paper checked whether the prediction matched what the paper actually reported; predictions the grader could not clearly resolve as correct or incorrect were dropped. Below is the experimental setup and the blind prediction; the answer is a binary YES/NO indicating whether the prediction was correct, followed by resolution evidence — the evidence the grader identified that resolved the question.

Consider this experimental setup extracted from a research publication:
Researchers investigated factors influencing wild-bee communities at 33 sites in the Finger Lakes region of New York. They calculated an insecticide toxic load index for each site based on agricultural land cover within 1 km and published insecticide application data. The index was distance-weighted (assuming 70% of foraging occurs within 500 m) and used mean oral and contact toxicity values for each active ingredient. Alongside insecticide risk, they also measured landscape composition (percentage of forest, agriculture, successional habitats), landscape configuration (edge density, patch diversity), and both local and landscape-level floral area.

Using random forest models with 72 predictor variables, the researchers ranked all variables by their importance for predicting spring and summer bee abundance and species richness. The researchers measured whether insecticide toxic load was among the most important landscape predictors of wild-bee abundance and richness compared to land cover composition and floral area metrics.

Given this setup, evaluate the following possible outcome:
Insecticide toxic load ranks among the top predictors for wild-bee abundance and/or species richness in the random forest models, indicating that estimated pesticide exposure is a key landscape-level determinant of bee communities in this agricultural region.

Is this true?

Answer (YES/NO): NO